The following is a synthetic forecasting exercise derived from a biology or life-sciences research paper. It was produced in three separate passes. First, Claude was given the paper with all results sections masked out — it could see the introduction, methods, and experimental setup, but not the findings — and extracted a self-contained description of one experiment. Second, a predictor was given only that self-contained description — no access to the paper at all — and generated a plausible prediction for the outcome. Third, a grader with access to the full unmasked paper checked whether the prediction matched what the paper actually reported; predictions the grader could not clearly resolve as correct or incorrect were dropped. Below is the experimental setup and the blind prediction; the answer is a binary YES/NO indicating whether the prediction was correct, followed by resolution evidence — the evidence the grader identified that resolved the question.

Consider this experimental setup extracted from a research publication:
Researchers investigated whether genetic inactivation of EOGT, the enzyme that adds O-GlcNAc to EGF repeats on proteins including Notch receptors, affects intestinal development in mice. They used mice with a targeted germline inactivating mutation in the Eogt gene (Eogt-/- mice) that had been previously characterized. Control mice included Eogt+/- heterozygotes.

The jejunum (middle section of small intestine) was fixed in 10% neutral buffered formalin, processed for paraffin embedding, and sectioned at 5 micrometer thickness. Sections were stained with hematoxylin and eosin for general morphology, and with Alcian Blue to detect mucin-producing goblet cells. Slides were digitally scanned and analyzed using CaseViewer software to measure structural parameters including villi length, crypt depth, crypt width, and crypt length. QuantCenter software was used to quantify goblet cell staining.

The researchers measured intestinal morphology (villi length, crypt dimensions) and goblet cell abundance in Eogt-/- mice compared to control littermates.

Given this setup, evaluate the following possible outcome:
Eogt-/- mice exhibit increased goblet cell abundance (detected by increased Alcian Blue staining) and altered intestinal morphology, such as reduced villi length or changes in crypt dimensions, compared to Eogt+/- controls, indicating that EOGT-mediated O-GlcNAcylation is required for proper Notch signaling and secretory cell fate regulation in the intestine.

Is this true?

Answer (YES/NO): NO